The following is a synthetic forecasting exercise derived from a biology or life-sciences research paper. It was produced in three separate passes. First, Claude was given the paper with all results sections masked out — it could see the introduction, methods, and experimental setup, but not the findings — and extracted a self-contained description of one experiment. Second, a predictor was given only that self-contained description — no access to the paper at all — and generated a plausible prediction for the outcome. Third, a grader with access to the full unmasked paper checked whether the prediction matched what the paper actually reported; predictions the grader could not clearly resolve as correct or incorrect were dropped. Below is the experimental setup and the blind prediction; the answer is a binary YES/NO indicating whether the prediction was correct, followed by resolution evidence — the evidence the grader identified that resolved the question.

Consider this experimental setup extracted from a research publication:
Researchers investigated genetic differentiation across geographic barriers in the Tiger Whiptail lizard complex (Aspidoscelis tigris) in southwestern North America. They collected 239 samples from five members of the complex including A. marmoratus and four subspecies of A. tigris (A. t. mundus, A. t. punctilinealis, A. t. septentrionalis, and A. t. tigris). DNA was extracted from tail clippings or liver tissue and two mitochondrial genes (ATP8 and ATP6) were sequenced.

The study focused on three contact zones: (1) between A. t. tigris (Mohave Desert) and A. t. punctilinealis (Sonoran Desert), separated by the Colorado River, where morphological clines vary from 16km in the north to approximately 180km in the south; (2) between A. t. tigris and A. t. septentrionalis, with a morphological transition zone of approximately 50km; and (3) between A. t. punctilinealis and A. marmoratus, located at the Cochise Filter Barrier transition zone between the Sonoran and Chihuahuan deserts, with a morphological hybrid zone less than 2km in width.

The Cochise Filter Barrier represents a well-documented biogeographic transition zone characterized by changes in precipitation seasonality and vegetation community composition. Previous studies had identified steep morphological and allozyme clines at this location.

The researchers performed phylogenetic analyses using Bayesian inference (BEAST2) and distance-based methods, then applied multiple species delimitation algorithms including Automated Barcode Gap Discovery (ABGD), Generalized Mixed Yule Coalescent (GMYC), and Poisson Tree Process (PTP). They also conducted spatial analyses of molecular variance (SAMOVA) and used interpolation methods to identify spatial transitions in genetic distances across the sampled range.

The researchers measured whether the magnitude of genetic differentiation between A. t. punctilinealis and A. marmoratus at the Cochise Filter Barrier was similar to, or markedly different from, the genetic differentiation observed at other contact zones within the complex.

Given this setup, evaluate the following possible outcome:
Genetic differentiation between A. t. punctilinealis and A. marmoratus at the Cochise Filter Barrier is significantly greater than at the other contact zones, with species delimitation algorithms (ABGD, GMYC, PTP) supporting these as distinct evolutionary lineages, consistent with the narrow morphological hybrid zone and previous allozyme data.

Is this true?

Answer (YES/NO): YES